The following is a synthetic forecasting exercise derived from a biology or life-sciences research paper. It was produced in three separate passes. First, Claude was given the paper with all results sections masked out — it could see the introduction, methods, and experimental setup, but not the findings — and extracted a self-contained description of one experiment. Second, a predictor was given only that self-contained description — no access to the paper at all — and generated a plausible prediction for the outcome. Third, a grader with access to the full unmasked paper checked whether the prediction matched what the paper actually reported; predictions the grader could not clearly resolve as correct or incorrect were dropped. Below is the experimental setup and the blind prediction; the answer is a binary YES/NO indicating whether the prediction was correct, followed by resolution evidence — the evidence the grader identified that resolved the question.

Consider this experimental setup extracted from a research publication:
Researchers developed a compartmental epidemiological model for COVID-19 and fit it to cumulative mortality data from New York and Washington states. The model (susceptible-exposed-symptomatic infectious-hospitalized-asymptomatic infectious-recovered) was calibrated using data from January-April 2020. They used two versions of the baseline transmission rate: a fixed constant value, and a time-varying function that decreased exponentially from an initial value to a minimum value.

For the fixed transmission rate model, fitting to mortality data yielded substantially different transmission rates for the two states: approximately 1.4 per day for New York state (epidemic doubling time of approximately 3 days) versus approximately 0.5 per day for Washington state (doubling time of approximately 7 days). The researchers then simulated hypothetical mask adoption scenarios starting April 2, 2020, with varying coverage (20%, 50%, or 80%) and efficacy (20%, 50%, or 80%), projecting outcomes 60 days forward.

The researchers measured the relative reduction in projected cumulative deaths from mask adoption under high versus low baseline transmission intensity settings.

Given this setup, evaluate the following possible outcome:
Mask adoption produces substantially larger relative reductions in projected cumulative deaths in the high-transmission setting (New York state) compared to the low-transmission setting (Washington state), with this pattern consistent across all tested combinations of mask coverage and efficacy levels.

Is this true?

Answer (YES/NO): NO